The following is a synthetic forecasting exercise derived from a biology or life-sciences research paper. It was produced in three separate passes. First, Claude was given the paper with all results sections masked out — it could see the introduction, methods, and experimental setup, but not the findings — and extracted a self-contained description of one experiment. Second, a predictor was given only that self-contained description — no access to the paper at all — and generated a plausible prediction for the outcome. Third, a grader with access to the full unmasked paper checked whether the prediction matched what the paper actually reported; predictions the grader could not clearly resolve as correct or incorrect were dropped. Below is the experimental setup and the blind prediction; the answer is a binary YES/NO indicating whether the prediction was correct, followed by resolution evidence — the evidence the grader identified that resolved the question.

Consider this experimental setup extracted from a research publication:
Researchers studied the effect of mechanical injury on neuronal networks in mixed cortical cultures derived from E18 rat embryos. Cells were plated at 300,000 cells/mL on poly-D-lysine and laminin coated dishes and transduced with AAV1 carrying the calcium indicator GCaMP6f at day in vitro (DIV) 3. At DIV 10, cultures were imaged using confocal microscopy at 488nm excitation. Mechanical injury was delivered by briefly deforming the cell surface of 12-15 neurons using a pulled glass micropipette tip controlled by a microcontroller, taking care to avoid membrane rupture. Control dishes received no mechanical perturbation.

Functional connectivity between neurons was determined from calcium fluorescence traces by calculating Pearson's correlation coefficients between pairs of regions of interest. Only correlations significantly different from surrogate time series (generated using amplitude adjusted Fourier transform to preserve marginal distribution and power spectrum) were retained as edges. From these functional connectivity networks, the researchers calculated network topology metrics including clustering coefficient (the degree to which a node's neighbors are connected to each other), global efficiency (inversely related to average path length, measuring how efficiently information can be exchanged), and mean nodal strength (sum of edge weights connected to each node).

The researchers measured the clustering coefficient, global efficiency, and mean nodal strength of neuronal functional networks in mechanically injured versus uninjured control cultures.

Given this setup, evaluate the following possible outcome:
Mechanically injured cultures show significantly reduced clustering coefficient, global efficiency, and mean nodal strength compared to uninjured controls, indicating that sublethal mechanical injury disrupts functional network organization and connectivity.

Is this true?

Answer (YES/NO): NO